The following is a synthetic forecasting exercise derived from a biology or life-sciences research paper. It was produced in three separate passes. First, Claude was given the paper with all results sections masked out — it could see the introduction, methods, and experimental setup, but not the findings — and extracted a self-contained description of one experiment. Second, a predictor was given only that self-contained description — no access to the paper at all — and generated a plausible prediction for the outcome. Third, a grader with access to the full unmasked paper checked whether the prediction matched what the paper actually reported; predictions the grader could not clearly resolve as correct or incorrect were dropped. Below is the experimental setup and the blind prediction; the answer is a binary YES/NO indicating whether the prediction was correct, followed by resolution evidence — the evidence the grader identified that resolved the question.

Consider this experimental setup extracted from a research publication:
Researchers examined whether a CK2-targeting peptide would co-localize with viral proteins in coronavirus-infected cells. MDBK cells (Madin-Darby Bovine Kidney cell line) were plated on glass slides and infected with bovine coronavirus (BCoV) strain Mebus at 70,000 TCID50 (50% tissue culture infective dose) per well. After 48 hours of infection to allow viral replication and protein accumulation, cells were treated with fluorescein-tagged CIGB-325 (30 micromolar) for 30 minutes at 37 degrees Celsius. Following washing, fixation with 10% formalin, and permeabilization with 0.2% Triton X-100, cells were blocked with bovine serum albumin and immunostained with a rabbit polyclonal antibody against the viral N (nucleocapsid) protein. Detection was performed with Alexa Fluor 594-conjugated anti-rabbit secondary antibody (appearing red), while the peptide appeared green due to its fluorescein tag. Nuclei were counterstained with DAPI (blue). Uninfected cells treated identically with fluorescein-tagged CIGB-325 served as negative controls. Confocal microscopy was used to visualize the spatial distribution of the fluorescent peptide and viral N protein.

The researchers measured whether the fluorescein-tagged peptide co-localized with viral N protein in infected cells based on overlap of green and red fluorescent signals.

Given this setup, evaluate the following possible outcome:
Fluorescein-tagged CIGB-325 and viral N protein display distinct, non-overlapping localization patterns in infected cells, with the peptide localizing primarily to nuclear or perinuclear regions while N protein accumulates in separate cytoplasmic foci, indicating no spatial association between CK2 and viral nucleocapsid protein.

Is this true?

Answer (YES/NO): NO